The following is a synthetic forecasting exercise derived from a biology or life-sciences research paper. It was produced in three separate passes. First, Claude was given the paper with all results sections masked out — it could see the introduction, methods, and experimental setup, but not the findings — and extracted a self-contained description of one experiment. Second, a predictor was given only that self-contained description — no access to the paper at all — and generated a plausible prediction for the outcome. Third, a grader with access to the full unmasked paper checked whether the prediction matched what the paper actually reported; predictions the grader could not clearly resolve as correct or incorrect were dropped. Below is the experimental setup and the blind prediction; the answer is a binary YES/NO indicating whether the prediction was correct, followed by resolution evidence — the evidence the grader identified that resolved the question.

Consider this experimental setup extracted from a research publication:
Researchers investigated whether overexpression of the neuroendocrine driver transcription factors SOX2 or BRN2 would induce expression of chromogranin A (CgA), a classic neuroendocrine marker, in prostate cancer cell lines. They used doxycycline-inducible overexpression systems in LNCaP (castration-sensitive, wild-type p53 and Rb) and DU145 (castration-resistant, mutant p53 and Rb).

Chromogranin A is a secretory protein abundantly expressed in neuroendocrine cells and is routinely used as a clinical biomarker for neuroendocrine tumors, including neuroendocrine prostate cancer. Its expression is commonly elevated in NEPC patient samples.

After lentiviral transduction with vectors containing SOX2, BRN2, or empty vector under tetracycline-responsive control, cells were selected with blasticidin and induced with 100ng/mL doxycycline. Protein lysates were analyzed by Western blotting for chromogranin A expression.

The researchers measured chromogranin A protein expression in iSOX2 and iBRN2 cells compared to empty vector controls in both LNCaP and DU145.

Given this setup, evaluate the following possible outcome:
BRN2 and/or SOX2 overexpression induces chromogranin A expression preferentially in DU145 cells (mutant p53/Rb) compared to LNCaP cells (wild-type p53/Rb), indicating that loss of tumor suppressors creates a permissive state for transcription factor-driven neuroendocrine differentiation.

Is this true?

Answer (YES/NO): NO